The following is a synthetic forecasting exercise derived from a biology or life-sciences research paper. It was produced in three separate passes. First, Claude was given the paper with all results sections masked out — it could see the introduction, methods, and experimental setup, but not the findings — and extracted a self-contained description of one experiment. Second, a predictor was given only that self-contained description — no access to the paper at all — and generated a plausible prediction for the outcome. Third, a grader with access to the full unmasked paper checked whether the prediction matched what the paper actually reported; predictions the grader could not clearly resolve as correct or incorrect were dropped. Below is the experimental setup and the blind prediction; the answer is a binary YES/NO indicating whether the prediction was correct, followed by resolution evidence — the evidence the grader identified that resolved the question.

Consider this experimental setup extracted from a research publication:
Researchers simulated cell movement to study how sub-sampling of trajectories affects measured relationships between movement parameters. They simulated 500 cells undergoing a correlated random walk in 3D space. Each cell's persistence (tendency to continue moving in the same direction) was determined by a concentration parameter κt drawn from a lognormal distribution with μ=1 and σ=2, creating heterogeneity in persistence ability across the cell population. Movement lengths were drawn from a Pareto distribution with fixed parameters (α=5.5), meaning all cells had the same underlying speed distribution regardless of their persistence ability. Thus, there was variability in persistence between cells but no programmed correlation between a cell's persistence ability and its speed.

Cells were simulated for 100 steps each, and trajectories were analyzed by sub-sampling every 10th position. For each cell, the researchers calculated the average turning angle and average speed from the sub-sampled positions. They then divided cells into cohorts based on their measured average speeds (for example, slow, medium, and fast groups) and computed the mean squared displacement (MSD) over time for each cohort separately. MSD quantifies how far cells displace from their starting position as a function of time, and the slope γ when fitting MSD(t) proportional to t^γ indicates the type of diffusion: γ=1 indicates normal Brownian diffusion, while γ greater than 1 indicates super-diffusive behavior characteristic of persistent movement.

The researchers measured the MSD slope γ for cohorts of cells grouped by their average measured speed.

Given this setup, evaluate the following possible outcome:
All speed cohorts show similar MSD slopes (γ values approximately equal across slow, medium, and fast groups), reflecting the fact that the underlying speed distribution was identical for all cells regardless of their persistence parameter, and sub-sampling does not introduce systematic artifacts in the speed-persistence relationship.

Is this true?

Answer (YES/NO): NO